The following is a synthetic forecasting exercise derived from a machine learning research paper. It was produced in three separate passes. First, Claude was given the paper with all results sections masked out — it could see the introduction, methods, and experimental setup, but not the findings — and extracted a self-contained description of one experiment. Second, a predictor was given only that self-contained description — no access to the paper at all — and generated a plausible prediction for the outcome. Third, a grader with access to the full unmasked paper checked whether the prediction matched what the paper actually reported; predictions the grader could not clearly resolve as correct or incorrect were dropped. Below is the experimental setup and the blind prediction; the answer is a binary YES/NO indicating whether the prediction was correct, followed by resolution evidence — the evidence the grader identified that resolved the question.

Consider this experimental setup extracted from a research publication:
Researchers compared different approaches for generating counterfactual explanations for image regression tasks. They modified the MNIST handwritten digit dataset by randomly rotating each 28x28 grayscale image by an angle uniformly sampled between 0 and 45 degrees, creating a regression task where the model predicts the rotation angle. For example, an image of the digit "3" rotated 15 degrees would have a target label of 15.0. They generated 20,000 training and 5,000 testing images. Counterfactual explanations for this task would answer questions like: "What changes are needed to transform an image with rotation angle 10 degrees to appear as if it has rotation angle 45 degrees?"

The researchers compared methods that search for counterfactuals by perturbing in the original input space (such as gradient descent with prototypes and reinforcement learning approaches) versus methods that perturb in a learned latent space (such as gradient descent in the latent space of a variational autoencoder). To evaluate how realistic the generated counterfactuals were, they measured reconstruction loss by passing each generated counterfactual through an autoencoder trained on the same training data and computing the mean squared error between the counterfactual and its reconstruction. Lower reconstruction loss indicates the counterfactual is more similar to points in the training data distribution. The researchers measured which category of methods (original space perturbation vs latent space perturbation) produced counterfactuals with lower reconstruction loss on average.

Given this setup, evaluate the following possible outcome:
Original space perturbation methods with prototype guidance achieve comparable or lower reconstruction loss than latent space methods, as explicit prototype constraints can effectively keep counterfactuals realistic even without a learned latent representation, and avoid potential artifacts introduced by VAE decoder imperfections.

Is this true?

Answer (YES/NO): NO